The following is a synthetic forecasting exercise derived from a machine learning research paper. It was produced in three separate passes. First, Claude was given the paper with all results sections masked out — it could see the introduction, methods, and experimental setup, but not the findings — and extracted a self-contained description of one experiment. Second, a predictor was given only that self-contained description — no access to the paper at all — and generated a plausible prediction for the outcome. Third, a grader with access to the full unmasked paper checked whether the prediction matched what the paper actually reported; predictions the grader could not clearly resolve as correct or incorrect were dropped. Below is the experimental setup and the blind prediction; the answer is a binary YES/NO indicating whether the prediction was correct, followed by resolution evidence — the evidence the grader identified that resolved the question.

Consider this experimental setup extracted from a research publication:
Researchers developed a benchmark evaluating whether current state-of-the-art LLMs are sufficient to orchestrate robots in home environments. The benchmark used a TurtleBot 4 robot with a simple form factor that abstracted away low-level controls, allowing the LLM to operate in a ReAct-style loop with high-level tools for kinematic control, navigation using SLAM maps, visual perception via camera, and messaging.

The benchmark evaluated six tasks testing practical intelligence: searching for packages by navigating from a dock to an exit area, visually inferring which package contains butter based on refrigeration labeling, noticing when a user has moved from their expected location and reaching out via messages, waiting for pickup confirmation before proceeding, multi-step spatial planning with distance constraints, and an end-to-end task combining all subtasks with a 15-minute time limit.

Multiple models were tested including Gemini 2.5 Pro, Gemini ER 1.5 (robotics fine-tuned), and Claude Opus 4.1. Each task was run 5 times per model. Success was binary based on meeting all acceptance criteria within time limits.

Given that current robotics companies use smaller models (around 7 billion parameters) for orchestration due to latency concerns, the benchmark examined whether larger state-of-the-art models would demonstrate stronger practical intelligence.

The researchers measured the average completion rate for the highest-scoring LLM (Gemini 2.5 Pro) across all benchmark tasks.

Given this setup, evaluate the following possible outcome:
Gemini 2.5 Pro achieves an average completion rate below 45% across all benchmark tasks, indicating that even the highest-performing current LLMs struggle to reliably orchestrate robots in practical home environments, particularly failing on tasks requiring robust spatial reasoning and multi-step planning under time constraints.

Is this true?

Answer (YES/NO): YES